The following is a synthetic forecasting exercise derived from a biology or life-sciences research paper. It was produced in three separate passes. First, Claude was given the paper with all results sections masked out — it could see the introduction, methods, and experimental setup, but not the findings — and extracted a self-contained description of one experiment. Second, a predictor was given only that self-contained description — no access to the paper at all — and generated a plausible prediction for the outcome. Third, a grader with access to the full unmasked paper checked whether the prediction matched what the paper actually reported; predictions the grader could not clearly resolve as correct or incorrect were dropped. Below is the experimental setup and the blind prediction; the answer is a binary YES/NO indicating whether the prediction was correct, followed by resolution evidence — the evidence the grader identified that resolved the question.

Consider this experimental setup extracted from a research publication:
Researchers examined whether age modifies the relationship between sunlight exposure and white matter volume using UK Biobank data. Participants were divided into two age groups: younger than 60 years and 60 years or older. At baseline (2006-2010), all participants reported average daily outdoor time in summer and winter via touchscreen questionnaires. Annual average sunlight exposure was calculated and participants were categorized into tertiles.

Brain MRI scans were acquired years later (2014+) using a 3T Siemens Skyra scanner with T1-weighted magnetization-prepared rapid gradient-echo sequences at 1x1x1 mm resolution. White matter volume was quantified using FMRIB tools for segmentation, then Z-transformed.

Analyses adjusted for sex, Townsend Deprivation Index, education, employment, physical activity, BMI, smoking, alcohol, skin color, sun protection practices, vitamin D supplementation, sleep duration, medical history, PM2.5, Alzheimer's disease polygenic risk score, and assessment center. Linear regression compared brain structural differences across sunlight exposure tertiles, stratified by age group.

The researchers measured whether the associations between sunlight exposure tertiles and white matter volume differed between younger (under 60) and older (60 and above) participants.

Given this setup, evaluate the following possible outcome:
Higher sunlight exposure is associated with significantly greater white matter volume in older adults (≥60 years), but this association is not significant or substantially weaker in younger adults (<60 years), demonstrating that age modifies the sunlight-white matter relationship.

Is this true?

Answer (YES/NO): NO